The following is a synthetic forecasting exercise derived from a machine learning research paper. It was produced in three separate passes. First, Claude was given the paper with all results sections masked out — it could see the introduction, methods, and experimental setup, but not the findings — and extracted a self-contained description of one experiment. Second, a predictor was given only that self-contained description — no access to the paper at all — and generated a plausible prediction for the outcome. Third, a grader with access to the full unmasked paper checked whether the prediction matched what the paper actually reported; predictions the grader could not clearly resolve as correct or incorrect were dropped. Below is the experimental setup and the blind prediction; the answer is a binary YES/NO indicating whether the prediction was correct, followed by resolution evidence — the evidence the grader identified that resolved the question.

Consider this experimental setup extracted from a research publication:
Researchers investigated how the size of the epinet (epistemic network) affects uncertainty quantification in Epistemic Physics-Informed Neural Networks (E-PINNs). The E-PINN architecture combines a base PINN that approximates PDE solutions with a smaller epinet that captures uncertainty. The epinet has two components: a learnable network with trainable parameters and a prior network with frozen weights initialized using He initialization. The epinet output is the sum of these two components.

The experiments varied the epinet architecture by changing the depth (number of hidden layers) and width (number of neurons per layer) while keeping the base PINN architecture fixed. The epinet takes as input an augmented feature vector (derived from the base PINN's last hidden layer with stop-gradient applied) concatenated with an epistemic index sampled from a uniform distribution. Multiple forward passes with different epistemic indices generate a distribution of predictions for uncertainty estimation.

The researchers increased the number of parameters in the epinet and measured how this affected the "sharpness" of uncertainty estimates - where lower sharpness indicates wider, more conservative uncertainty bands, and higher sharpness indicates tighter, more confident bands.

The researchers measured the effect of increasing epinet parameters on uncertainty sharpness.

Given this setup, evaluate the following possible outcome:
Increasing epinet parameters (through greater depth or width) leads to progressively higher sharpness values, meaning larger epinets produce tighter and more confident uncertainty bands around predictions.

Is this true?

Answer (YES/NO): NO